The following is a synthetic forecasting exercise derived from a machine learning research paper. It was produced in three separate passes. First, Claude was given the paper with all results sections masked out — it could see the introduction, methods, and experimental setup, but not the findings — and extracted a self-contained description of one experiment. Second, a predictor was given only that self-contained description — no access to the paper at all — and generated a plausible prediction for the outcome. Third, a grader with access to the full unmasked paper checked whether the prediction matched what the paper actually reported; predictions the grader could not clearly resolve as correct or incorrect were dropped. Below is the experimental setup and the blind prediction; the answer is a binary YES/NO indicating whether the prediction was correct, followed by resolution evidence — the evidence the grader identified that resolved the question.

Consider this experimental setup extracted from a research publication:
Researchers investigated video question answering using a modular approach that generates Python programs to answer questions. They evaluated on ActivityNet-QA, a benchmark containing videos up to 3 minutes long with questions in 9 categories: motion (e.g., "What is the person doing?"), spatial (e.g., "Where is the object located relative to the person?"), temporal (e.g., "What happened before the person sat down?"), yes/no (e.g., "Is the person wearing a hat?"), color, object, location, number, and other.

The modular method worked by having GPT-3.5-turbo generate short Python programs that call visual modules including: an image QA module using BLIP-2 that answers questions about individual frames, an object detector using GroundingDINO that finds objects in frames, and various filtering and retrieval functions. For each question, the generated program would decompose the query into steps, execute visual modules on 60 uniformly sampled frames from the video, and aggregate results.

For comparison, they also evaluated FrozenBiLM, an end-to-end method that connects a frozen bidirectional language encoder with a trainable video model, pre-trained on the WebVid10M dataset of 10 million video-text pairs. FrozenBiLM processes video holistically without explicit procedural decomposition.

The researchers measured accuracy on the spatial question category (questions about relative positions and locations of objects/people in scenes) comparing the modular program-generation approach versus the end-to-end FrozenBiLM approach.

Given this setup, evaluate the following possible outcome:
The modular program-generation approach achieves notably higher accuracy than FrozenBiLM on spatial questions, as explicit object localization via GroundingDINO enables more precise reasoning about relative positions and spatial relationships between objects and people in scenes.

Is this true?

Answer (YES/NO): NO